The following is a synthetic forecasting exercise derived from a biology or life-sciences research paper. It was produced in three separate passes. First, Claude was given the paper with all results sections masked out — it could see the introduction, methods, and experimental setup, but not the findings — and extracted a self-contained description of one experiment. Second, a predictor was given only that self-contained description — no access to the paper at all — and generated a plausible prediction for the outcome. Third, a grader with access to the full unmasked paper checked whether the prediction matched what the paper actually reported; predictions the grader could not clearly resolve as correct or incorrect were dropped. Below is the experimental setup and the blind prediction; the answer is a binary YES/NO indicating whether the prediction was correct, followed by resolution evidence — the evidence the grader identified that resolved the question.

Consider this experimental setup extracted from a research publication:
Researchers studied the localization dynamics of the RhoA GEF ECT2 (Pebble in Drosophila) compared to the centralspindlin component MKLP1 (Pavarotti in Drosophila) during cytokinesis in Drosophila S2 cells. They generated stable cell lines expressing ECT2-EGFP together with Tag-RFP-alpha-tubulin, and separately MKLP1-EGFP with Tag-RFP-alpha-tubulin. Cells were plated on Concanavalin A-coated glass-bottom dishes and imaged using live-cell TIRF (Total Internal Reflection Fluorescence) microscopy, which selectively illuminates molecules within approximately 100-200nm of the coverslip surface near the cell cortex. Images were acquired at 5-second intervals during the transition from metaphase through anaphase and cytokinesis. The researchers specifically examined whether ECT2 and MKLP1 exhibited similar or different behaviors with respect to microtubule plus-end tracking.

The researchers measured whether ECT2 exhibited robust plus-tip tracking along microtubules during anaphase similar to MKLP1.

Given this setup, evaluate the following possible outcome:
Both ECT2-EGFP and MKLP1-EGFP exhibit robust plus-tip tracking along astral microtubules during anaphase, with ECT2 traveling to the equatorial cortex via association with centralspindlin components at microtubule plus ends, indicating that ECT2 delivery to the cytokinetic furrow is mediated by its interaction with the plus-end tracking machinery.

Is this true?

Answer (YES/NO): NO